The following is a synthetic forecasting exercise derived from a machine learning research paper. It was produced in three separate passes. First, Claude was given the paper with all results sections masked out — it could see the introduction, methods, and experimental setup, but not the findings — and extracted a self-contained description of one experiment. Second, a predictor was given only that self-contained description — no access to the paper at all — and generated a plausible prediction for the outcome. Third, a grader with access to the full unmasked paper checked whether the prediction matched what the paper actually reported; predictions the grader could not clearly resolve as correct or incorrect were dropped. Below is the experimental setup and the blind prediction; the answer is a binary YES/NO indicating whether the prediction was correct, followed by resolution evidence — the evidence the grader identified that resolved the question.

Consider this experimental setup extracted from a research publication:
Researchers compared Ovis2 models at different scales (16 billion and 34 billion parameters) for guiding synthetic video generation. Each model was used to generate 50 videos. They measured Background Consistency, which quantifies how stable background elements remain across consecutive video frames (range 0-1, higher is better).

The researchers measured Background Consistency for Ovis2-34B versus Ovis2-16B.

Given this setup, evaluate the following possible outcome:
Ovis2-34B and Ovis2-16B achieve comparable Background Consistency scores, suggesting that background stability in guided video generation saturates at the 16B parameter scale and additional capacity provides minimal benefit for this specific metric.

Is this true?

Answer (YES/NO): YES